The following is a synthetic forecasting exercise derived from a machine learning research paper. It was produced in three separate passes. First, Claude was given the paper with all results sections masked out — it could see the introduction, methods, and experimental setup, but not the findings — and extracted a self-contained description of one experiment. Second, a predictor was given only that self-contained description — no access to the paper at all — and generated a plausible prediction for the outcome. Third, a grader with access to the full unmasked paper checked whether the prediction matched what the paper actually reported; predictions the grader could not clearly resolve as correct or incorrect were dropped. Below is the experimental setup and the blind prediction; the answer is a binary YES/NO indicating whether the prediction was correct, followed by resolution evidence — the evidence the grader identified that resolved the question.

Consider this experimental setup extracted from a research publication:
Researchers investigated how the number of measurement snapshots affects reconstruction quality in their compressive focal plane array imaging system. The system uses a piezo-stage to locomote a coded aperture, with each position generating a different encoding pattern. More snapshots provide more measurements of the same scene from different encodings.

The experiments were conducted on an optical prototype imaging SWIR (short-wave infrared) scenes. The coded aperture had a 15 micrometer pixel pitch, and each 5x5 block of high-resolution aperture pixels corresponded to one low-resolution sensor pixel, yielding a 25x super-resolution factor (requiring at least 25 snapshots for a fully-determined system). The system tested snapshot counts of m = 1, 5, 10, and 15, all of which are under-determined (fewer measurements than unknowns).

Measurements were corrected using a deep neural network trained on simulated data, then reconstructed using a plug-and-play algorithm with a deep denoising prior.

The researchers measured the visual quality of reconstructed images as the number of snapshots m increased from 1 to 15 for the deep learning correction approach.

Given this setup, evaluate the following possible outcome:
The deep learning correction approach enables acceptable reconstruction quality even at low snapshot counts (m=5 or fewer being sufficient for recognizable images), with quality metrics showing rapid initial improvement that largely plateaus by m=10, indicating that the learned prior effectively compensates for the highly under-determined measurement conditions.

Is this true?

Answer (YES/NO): YES